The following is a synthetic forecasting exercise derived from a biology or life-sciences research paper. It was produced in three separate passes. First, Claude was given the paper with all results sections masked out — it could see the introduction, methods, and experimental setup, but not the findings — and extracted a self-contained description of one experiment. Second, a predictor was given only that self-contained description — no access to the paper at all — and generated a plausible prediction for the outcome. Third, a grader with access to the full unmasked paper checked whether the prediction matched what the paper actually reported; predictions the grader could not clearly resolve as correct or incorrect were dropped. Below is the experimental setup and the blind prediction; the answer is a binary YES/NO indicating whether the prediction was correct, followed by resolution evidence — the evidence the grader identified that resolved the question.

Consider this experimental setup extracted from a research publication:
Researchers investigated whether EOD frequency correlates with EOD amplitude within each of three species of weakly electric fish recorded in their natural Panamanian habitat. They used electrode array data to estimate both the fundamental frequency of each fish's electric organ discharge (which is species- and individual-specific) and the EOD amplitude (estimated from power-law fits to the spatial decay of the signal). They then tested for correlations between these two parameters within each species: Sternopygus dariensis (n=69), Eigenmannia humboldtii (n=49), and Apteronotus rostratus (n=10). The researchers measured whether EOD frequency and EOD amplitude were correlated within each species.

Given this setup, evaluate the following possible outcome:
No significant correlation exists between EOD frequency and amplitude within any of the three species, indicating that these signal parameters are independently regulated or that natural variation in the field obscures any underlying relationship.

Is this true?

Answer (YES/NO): NO